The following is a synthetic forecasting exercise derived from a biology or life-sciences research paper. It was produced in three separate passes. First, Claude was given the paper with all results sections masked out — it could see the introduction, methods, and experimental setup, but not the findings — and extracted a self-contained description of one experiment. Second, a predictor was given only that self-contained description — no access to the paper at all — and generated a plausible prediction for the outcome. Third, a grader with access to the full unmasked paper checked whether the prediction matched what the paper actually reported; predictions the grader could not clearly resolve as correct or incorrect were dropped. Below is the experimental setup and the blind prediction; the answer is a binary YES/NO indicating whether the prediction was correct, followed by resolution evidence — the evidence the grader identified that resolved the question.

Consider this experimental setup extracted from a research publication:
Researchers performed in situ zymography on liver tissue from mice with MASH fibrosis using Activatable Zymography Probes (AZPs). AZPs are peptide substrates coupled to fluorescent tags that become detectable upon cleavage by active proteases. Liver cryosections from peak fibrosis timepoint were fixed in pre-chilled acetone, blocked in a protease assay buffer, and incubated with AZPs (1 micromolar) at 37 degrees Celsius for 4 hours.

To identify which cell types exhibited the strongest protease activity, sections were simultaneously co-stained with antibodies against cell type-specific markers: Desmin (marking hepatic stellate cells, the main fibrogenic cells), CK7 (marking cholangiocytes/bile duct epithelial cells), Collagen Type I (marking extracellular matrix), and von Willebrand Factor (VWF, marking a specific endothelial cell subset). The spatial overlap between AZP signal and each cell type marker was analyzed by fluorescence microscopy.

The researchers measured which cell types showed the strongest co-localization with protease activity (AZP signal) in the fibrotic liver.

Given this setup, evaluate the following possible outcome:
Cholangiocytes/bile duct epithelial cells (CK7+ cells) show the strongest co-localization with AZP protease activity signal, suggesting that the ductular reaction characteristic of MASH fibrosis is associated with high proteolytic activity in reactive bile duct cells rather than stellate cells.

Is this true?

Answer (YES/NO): NO